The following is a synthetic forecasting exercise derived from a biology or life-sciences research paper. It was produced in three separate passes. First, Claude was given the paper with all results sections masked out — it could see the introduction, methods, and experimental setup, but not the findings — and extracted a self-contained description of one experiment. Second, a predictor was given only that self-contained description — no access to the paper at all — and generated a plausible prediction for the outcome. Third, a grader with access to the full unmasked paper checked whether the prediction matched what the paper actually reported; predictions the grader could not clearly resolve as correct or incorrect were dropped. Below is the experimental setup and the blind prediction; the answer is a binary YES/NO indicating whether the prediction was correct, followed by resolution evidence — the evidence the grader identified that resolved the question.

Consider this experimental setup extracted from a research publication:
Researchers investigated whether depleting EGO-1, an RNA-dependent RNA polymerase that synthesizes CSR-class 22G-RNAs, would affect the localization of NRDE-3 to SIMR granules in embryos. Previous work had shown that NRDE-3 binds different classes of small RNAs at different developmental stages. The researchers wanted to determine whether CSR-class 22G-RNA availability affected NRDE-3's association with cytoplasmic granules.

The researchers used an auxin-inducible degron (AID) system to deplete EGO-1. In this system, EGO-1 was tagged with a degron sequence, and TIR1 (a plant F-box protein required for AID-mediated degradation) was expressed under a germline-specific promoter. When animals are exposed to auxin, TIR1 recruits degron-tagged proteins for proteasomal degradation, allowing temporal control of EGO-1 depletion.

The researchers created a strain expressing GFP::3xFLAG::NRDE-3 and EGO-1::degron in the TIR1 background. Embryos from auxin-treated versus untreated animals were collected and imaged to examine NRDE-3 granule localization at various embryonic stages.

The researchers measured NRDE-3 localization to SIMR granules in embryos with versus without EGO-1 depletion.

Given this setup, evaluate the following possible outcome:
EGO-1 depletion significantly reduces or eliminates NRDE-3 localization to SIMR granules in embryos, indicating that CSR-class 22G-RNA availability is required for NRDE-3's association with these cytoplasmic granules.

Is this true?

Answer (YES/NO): NO